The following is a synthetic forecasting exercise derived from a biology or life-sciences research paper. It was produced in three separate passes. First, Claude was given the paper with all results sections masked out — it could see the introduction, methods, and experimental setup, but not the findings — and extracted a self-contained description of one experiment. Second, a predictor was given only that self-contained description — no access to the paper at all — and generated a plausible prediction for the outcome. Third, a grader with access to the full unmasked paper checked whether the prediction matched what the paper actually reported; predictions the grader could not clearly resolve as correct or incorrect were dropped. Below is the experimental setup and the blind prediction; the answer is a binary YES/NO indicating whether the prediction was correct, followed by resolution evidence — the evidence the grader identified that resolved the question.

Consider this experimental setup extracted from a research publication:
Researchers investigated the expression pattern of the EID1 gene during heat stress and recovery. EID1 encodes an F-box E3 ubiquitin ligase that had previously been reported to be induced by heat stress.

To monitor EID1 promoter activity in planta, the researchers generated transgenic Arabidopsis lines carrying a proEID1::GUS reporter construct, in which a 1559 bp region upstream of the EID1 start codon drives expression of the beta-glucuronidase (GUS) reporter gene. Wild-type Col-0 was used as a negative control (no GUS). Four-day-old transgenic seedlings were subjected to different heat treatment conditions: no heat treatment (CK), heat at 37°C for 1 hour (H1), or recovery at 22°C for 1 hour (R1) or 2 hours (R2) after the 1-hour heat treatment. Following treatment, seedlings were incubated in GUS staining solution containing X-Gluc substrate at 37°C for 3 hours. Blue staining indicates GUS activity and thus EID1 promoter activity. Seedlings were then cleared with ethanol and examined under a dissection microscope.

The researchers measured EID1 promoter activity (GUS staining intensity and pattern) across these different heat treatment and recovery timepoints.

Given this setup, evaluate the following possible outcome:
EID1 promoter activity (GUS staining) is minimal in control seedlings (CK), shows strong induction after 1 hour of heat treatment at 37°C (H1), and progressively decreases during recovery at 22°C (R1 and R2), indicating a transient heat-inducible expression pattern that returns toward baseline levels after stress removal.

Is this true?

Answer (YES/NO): NO